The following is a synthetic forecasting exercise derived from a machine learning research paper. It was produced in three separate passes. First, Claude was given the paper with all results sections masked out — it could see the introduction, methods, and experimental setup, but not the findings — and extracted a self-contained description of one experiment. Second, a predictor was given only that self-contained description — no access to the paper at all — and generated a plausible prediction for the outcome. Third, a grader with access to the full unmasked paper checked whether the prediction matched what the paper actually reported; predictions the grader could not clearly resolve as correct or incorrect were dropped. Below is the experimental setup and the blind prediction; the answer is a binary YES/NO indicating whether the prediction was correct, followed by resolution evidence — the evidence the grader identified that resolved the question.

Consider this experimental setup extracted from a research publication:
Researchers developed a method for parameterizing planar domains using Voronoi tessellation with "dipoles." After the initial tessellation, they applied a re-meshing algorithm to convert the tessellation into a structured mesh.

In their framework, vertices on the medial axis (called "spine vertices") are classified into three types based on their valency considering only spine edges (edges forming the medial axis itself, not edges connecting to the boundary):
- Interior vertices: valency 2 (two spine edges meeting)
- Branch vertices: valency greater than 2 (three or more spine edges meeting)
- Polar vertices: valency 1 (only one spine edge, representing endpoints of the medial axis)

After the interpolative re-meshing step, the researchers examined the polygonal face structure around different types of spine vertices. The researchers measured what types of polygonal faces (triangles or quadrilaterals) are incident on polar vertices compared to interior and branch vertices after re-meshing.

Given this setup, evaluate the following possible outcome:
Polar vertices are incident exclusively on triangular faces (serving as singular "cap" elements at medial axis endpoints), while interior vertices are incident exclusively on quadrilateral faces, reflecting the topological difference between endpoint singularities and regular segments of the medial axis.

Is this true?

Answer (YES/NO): YES